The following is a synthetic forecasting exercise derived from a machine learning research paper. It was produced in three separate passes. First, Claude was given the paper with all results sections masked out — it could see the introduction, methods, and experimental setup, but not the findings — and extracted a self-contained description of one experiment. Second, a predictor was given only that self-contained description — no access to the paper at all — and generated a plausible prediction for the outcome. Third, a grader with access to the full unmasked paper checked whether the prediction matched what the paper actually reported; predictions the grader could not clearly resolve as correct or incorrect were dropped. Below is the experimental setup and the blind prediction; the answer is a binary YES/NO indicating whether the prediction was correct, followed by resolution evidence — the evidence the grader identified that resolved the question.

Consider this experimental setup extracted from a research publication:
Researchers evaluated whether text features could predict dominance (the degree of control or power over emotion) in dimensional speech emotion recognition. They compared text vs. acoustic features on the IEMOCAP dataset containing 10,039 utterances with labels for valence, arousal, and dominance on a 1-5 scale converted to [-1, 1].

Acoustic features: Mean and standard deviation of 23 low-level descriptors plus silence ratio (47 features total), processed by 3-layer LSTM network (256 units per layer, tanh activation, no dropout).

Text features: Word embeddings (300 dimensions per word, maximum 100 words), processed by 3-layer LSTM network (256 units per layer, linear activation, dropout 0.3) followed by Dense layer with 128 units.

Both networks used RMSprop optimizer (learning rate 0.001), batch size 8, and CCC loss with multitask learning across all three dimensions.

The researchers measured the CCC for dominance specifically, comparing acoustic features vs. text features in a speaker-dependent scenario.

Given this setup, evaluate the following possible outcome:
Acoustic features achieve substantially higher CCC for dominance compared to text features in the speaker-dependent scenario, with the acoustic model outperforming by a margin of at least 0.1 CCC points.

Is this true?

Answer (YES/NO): NO